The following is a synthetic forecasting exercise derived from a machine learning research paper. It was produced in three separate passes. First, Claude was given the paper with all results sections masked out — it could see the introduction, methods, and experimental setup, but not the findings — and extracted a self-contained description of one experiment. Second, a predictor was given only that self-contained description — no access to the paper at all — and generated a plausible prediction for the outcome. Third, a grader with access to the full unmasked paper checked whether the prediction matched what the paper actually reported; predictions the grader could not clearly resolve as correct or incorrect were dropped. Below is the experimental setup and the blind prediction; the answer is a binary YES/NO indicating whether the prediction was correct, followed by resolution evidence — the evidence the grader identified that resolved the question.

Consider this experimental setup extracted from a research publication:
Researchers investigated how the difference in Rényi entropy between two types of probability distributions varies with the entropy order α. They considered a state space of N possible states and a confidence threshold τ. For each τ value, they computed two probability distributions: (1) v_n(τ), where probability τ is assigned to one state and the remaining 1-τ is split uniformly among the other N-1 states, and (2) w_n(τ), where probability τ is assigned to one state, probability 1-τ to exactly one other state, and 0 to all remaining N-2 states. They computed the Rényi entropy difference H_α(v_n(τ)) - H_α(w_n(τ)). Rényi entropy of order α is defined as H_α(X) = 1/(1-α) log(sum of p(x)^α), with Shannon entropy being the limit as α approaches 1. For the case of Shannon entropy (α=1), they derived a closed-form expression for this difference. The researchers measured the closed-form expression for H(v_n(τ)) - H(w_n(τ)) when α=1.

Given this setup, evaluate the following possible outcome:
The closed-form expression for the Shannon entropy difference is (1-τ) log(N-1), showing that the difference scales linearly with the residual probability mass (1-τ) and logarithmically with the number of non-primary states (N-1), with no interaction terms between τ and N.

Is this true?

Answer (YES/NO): YES